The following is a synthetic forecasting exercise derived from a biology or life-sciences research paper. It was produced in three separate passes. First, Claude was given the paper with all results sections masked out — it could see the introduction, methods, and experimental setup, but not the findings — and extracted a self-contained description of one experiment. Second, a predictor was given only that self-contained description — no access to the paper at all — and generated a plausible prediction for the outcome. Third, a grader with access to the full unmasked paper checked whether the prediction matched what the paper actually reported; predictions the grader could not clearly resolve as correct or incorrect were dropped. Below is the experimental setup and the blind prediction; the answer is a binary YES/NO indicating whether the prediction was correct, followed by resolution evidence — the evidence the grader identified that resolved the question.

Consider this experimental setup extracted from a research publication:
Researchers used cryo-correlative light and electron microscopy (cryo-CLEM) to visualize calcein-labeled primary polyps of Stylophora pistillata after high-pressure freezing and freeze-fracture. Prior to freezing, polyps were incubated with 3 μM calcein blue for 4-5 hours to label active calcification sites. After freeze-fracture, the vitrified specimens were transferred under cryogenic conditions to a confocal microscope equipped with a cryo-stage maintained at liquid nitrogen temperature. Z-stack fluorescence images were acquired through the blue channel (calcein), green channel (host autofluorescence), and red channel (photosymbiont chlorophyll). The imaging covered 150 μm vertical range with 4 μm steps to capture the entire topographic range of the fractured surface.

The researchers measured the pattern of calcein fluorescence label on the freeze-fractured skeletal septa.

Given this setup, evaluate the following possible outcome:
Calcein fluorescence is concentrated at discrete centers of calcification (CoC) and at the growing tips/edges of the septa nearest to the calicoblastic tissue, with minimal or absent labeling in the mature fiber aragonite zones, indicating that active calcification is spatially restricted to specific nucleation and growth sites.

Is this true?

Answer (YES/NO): NO